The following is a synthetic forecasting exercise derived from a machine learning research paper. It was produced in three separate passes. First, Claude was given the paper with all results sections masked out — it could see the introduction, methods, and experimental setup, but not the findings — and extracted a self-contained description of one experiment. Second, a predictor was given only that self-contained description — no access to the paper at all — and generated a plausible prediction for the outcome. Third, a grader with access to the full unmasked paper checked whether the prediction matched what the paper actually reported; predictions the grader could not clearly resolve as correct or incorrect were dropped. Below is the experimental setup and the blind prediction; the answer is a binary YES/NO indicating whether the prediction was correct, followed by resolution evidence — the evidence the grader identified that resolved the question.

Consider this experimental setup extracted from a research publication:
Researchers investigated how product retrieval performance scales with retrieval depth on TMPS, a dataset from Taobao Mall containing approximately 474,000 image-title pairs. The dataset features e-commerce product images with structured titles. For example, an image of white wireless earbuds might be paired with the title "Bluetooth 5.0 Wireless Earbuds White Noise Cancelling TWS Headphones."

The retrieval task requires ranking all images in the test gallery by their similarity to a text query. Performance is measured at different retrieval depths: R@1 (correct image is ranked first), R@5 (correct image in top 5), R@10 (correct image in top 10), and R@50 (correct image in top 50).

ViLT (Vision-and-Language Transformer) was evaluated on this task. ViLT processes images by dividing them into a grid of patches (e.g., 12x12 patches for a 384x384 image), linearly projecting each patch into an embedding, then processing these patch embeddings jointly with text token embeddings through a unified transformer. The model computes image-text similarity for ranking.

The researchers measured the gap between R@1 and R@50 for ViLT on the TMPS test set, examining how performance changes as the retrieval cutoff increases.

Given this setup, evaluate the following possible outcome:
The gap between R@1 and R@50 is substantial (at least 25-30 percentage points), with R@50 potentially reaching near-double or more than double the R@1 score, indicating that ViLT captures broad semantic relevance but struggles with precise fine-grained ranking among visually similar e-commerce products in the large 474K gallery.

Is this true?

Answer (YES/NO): YES